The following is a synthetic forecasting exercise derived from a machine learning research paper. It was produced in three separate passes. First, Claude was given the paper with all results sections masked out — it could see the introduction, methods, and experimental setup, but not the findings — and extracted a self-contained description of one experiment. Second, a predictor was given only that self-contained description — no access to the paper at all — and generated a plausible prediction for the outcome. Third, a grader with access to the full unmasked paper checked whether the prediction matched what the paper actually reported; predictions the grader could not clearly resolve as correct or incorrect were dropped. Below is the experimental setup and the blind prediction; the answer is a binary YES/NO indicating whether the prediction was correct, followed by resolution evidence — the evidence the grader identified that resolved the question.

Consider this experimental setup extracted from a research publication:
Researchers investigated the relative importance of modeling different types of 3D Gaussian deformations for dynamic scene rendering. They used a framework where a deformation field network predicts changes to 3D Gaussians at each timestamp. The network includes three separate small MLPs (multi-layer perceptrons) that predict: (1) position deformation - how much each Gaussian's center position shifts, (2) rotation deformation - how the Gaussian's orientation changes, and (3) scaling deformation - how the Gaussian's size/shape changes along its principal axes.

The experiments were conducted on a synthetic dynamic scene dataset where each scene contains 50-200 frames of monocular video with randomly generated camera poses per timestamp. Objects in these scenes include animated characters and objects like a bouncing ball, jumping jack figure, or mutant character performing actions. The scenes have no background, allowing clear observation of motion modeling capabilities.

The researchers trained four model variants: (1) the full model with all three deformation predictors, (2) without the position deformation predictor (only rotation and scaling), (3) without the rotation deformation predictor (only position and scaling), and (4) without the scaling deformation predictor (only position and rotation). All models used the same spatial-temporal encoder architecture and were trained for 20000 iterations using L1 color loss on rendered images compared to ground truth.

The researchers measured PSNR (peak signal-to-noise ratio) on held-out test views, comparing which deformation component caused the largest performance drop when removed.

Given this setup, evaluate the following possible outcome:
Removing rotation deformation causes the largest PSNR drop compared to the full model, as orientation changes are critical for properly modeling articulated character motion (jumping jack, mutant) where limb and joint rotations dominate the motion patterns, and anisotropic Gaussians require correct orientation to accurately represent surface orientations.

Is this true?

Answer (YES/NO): NO